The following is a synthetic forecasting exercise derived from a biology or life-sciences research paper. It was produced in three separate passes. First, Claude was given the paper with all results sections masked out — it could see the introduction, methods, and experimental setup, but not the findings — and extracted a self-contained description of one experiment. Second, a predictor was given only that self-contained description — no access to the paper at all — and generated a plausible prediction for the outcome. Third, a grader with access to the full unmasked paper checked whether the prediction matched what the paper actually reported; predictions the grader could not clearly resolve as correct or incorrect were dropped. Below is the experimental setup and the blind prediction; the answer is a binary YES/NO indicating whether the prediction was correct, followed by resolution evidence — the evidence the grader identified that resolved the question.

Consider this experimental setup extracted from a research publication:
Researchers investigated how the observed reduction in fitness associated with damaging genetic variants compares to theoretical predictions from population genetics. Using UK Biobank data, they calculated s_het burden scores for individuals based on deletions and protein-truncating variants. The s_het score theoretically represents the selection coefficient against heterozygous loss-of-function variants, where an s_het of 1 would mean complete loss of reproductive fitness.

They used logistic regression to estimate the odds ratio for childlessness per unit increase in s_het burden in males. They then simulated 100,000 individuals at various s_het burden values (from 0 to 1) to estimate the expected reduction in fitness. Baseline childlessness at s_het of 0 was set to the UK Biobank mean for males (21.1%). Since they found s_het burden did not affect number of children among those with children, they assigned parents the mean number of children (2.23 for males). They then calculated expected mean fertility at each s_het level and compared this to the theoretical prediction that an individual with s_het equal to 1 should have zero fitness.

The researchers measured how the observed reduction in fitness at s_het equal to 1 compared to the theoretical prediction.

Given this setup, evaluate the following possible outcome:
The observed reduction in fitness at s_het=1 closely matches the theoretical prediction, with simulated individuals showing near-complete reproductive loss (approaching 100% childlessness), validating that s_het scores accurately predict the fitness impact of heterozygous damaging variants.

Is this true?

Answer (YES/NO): NO